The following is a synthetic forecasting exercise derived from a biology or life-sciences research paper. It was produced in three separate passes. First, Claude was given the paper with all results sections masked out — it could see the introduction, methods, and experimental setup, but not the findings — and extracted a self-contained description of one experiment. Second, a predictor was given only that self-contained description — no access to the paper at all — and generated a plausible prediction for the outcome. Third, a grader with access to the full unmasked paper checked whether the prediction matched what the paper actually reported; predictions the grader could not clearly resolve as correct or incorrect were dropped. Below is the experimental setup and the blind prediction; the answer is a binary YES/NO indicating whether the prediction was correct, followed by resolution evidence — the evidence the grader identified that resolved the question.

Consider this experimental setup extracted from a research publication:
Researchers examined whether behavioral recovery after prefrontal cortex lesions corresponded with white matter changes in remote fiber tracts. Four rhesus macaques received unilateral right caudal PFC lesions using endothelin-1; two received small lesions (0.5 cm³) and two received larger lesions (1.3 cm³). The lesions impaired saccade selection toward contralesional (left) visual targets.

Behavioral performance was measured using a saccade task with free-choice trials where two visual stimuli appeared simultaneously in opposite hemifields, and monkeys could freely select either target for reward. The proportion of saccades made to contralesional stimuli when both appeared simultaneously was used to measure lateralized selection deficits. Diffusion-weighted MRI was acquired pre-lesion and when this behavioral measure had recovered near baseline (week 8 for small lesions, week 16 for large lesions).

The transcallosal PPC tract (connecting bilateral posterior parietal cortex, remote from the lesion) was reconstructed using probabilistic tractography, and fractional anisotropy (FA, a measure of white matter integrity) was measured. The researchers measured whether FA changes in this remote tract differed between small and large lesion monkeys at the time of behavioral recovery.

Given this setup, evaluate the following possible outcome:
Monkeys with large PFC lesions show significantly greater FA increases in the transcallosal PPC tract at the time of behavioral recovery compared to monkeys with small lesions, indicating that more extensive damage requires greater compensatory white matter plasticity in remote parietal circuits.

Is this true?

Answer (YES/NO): NO